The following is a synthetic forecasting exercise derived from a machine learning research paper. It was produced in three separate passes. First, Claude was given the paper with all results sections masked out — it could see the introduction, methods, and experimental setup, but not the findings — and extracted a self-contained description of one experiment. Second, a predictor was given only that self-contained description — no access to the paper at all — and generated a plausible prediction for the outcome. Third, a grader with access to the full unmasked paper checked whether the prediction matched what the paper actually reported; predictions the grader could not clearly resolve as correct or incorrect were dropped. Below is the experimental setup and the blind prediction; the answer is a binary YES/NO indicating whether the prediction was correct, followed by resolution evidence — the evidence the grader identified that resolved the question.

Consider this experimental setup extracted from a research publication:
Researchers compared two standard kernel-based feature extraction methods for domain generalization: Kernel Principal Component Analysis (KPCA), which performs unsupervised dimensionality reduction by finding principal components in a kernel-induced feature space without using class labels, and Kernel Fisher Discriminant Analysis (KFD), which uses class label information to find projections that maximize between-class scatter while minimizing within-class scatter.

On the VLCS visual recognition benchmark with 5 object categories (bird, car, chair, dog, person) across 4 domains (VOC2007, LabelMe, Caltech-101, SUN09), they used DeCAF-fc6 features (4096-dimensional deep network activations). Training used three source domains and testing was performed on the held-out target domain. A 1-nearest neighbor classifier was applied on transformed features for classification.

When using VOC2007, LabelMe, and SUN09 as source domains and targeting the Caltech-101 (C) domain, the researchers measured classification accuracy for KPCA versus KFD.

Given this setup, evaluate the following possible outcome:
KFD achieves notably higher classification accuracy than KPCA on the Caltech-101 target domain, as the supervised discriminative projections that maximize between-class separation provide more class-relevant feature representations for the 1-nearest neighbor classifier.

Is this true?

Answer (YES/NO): YES